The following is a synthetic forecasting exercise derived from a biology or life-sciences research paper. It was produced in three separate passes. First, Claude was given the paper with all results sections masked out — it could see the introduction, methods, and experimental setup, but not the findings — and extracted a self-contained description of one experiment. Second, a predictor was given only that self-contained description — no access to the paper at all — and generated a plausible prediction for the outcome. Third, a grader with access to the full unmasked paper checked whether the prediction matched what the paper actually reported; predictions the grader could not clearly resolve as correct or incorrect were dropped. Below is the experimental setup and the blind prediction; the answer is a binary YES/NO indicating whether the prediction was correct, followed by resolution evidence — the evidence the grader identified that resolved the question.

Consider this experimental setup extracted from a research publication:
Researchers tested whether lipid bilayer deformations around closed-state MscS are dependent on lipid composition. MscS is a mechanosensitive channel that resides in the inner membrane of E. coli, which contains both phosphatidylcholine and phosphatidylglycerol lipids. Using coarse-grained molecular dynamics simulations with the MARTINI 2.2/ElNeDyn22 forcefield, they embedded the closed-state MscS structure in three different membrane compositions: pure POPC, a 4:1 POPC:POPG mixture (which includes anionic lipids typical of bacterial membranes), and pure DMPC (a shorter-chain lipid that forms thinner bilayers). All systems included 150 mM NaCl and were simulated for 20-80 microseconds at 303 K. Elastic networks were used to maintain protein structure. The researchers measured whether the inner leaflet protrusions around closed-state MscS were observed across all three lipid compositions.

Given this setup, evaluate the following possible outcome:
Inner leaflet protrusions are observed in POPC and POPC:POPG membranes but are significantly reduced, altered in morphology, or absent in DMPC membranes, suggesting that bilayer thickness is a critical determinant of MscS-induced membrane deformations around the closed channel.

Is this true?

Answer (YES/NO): NO